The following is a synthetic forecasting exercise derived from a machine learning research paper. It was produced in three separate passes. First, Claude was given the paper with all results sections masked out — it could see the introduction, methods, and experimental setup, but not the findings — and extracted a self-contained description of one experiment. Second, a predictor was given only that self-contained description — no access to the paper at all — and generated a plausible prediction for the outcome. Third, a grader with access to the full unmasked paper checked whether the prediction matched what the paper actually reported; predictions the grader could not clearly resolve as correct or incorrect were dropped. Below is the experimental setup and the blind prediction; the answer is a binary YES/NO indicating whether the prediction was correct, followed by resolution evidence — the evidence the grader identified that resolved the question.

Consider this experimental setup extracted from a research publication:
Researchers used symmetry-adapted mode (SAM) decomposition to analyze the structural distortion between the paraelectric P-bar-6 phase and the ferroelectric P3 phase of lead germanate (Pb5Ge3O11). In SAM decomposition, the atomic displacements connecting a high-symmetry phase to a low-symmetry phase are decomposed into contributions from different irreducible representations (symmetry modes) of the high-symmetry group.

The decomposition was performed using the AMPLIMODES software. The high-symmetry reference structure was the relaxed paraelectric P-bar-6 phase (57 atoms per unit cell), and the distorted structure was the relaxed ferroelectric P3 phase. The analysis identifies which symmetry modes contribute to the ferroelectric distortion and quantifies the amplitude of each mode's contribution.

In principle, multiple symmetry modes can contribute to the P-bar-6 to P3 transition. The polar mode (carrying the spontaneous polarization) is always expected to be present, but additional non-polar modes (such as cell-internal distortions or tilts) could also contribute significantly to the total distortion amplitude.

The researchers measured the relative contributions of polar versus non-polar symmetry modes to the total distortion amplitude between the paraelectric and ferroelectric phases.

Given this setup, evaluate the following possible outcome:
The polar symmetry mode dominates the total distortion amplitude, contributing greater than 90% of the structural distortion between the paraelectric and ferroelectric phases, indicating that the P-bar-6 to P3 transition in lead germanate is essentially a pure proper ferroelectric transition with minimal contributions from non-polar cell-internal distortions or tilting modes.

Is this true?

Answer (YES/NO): NO